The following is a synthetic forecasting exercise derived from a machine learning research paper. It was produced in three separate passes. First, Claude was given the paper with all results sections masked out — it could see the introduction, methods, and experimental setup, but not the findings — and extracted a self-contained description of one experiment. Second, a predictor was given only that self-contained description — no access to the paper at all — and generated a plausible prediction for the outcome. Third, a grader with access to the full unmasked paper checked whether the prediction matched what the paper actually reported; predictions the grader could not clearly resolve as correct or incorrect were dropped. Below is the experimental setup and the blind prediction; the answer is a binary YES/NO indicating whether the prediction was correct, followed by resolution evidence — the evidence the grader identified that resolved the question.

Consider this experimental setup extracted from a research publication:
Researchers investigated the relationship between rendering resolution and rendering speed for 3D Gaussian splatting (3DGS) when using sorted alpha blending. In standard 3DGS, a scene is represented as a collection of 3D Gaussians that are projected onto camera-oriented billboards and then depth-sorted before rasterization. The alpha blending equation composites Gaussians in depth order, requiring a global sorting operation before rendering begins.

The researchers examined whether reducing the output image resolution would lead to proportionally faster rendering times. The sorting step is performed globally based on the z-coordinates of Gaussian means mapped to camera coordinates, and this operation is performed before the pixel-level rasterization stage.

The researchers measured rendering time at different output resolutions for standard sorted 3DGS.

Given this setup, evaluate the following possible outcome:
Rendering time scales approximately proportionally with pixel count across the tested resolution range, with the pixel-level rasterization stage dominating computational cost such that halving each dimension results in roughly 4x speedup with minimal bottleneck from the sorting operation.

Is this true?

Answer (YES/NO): NO